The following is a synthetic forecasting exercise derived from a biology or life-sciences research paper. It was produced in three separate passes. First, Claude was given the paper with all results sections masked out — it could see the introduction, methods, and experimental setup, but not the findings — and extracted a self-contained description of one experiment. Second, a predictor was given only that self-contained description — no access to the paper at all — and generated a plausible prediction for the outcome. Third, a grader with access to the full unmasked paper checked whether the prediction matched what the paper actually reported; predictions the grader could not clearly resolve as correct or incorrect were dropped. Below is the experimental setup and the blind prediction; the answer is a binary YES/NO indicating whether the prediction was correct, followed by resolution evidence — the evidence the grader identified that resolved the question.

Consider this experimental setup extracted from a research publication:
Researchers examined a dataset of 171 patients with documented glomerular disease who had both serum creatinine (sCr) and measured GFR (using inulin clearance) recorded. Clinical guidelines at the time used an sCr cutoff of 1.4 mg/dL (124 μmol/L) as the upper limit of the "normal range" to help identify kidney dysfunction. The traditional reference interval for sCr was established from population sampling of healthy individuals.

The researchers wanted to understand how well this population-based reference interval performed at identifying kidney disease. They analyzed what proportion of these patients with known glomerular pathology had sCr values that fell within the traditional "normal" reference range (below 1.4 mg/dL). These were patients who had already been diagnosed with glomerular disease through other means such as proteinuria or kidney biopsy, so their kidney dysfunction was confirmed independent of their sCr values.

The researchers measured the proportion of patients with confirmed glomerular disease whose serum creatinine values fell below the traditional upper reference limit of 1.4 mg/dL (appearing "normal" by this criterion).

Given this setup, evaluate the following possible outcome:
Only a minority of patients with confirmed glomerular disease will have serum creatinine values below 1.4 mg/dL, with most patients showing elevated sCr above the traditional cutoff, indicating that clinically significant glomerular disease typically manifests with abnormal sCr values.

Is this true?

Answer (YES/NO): NO